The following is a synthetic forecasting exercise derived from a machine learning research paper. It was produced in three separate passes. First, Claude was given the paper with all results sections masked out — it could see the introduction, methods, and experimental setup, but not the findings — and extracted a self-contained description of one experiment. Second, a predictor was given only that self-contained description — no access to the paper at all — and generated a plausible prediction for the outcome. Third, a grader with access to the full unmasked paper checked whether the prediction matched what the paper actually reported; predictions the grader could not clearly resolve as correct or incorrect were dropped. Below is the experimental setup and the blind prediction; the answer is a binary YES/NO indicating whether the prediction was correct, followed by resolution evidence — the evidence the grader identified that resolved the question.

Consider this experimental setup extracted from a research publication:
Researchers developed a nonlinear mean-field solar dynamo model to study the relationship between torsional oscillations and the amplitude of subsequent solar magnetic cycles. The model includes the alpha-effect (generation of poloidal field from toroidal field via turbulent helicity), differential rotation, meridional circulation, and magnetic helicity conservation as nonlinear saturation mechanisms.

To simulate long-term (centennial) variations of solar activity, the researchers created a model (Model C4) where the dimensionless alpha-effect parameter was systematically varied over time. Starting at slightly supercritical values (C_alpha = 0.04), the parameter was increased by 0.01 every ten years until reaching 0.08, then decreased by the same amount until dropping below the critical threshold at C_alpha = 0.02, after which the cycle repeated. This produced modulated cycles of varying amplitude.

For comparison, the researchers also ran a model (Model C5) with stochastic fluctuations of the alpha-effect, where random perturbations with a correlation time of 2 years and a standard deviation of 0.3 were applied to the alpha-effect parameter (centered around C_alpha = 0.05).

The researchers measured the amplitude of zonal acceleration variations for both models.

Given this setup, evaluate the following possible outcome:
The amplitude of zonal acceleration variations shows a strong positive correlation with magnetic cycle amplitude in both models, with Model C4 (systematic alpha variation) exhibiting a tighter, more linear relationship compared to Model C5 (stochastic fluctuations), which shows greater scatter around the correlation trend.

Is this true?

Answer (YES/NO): NO